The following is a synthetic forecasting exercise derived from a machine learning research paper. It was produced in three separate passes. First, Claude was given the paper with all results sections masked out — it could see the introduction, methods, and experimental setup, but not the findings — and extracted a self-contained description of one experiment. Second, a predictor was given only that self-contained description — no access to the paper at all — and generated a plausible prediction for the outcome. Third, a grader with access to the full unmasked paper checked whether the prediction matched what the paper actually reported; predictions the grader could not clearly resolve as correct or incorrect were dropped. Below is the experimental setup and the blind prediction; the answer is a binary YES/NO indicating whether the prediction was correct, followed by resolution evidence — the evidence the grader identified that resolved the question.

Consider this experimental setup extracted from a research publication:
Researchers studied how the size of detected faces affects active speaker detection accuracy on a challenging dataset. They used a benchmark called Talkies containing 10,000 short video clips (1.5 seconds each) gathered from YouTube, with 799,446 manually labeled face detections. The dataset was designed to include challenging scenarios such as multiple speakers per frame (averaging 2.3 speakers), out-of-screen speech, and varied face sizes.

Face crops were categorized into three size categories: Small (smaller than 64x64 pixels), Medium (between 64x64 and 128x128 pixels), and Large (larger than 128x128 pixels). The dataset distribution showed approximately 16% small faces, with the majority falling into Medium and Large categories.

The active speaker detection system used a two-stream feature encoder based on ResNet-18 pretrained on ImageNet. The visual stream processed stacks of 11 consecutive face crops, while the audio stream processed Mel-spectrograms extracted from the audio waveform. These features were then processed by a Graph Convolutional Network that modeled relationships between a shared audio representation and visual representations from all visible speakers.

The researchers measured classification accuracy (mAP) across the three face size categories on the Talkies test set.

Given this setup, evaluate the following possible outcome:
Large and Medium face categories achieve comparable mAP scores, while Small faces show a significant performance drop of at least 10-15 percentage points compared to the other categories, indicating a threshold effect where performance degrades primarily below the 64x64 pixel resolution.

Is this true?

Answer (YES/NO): NO